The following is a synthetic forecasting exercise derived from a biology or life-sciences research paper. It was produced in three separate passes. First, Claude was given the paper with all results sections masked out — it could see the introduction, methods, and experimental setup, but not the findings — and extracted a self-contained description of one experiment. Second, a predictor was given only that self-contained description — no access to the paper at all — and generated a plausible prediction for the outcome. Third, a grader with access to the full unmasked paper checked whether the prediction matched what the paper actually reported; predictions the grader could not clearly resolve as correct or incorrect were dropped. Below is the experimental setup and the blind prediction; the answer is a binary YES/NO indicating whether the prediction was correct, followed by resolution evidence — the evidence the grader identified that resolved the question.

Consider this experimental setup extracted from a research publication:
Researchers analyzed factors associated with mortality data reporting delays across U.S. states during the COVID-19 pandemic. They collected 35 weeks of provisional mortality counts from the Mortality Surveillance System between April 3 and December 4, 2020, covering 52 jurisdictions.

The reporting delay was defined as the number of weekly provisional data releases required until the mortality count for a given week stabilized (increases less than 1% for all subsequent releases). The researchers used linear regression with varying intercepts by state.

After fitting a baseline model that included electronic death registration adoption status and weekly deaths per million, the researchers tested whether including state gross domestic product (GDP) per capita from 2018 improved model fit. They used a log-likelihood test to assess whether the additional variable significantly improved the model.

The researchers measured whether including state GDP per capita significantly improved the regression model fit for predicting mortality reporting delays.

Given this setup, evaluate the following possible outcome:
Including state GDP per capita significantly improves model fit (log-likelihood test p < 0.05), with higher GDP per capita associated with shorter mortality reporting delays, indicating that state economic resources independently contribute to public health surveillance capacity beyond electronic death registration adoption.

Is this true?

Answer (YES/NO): NO